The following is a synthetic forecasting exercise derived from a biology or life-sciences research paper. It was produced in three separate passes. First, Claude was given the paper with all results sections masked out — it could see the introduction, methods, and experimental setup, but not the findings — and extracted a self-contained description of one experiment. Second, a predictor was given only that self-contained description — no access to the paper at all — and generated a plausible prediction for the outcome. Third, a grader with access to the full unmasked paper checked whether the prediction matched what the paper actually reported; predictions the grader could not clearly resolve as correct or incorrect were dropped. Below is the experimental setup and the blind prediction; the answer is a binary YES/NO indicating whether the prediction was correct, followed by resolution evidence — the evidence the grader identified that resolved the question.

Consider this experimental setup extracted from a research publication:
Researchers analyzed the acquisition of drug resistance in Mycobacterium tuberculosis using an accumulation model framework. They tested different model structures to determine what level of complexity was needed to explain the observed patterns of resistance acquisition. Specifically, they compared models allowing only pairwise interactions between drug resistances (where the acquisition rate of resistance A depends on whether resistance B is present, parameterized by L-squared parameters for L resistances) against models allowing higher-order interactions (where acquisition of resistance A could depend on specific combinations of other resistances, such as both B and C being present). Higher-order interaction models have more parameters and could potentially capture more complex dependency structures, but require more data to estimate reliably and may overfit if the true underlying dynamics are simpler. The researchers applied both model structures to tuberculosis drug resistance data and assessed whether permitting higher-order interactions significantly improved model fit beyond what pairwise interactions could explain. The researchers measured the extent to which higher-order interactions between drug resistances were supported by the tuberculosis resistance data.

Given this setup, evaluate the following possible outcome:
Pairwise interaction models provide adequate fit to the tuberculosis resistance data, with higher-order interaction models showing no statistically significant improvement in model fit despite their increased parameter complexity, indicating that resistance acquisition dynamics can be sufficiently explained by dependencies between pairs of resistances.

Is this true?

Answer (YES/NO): NO